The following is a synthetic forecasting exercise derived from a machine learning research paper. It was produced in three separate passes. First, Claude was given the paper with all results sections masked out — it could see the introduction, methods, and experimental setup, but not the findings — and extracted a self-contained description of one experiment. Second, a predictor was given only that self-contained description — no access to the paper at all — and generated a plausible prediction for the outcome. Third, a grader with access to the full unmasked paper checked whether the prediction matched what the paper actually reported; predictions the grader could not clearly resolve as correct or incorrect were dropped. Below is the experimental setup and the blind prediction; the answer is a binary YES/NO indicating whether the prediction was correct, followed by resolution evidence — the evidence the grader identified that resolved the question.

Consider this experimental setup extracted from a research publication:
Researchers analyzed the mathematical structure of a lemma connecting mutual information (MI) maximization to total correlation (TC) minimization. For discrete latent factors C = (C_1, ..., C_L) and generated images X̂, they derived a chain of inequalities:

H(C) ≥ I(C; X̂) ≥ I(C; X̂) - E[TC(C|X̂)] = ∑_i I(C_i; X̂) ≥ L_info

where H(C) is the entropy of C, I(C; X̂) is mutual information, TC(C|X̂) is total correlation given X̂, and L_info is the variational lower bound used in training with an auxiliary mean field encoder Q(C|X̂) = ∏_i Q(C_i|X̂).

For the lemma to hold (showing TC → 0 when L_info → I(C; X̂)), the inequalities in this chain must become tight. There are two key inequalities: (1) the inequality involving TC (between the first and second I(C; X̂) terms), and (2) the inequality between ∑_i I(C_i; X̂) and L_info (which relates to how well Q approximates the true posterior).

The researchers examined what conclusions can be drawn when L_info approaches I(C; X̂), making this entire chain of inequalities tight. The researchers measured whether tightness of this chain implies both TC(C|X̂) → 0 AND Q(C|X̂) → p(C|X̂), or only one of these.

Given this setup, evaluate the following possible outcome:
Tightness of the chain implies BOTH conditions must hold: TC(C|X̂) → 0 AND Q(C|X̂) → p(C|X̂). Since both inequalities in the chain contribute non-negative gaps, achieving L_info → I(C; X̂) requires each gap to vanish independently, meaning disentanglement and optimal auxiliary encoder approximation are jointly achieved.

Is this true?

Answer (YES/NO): YES